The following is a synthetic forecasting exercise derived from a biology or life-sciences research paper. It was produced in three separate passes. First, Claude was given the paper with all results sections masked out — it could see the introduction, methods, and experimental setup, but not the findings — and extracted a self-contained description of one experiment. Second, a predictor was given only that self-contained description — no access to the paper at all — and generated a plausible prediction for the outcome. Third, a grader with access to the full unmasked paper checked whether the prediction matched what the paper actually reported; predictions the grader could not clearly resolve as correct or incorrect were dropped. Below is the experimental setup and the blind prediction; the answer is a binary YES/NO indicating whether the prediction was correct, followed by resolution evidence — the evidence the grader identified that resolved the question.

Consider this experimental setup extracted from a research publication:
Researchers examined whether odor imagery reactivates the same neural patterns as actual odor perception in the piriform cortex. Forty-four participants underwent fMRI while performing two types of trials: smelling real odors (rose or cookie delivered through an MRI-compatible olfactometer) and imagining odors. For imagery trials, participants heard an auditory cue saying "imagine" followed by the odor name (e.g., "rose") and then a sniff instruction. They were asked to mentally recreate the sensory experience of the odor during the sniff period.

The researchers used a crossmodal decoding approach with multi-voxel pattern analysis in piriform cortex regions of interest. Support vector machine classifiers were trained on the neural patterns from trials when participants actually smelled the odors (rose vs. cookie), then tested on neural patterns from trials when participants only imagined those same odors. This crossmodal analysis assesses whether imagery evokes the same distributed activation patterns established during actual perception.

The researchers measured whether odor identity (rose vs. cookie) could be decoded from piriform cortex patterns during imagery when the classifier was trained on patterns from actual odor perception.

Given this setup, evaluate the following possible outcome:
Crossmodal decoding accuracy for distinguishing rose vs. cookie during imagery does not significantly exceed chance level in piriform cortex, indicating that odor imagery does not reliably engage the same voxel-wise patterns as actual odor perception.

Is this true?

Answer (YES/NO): YES